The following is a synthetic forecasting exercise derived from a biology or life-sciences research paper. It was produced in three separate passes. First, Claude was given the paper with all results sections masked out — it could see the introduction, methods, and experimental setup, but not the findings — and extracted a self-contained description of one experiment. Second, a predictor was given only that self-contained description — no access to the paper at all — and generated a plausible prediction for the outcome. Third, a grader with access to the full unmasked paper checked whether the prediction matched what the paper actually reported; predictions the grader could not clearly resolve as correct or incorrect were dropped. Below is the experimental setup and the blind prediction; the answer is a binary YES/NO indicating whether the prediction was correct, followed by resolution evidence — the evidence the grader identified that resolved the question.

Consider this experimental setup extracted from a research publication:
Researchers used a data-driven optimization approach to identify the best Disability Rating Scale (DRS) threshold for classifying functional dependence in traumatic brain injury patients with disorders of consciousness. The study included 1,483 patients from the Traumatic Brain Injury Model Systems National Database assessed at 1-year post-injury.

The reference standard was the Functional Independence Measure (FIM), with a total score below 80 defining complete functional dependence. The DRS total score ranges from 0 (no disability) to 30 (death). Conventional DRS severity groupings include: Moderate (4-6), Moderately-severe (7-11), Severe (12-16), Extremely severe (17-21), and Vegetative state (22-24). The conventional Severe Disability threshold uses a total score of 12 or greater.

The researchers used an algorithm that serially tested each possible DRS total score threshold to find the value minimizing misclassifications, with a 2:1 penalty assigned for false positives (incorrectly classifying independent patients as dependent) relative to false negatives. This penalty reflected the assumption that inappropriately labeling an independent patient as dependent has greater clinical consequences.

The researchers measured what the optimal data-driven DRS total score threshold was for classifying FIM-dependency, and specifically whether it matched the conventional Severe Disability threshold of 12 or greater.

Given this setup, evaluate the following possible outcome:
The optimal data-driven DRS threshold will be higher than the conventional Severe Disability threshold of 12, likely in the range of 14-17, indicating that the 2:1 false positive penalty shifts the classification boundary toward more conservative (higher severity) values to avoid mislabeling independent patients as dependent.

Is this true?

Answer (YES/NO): NO